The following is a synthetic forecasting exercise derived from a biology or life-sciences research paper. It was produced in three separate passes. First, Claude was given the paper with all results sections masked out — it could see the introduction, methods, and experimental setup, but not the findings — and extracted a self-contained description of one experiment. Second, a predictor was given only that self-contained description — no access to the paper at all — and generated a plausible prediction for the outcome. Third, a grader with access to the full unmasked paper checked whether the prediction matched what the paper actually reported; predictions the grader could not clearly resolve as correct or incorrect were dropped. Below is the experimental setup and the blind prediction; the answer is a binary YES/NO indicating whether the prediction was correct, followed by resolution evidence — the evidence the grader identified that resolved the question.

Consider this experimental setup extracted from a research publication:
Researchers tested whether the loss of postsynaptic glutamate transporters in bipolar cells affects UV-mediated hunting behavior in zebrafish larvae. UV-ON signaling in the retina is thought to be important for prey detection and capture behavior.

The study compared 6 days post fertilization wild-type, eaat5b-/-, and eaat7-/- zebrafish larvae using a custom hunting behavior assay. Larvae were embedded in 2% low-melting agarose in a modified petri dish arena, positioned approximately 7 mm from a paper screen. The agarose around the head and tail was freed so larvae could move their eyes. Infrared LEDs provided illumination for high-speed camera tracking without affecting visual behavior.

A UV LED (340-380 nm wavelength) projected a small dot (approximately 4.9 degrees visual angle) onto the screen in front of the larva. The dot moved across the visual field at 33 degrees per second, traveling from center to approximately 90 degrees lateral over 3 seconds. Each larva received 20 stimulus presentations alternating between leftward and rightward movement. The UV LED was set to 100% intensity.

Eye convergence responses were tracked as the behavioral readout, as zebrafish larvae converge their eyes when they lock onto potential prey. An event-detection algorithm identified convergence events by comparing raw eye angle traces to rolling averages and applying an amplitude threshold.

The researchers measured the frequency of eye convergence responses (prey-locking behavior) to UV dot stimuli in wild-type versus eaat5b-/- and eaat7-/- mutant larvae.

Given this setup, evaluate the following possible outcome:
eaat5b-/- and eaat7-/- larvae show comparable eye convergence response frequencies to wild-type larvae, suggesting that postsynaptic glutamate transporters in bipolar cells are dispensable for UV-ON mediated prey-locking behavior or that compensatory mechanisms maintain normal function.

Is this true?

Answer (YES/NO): NO